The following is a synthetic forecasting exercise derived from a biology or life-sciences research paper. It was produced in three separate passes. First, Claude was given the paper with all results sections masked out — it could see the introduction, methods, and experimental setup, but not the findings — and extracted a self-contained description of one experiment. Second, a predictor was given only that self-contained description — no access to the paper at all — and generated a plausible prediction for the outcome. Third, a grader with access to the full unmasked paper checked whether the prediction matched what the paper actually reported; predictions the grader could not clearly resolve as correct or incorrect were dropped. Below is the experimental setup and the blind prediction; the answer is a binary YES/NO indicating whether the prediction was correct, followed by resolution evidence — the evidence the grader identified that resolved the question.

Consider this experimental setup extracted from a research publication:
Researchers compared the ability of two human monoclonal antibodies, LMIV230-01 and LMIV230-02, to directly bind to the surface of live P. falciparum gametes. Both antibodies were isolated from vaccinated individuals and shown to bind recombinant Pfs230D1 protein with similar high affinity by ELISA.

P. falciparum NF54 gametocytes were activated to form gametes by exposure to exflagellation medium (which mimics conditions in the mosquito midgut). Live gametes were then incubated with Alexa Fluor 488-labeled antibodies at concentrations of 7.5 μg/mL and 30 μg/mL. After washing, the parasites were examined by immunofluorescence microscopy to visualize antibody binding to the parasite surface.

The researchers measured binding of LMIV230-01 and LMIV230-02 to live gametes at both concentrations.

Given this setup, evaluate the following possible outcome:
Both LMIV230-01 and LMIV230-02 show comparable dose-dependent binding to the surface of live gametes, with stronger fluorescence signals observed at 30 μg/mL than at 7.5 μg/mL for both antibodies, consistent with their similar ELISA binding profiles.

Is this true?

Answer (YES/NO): NO